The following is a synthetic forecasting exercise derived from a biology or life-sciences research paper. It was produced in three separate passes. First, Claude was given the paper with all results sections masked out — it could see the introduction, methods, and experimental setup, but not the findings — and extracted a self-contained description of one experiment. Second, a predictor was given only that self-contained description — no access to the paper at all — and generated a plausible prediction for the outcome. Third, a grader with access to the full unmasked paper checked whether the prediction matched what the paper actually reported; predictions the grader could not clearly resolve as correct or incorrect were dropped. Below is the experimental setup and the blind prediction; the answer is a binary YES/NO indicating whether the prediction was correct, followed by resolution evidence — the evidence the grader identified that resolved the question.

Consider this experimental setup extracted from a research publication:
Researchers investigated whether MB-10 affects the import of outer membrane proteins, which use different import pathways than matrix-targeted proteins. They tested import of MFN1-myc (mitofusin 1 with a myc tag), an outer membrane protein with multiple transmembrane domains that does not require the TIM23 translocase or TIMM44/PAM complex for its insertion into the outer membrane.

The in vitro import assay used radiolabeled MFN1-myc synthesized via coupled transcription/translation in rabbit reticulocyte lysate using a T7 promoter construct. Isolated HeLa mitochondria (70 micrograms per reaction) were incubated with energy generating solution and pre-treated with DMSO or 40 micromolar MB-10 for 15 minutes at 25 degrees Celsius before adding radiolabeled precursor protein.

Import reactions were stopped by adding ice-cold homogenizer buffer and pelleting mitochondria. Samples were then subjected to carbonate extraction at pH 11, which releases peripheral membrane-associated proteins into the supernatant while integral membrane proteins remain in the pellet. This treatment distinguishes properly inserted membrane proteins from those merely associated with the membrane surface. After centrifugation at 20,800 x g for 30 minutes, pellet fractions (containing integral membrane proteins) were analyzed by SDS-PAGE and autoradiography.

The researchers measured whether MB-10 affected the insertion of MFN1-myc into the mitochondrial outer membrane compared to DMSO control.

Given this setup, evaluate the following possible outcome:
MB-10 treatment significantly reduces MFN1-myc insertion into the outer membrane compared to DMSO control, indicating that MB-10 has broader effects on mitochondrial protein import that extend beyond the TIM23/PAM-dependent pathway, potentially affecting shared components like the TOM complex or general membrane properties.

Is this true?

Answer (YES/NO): NO